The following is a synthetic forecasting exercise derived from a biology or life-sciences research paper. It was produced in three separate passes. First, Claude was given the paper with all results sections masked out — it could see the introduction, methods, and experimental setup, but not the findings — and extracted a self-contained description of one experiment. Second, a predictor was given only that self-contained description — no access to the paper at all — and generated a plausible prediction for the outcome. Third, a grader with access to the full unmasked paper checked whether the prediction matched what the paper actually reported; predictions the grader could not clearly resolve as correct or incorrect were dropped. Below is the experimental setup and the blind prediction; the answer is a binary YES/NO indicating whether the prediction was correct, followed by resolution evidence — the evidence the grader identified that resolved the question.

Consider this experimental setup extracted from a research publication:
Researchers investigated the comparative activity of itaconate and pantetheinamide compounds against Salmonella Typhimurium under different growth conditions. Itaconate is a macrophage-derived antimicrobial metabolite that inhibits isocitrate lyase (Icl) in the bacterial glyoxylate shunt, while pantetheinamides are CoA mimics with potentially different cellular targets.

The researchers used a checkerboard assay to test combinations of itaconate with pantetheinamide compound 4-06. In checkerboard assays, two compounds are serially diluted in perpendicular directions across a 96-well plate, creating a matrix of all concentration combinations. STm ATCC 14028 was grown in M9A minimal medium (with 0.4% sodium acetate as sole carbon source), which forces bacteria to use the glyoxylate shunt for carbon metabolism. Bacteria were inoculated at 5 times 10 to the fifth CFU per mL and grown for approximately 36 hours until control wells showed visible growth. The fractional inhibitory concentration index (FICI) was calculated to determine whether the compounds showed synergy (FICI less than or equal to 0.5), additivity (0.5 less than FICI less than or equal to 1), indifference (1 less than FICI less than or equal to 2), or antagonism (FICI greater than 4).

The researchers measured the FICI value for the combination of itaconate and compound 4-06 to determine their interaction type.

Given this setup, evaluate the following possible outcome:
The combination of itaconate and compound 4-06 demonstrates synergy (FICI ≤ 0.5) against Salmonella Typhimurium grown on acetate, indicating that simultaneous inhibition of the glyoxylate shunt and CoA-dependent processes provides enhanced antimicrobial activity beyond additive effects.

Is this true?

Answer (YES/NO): NO